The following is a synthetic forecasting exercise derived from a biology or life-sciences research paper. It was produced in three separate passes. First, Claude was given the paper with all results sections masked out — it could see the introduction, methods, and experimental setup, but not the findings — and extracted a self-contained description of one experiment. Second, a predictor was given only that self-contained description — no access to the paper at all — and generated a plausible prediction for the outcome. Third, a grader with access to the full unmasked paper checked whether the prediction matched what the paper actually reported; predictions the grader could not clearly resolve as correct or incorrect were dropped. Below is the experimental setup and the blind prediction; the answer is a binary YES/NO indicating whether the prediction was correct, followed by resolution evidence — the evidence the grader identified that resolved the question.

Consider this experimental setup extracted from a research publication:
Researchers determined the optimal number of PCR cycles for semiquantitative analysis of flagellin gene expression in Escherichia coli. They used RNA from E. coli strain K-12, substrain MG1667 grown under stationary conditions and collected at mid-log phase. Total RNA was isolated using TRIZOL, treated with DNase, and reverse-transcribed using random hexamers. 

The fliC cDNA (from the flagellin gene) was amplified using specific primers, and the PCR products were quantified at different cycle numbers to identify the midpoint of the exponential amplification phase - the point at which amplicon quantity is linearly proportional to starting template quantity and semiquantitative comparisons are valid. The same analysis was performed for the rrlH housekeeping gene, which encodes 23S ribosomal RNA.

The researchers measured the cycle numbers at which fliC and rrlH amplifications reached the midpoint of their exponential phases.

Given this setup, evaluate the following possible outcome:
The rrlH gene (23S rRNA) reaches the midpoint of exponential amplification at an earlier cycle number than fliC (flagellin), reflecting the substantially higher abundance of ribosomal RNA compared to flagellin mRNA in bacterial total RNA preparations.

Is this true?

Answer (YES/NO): YES